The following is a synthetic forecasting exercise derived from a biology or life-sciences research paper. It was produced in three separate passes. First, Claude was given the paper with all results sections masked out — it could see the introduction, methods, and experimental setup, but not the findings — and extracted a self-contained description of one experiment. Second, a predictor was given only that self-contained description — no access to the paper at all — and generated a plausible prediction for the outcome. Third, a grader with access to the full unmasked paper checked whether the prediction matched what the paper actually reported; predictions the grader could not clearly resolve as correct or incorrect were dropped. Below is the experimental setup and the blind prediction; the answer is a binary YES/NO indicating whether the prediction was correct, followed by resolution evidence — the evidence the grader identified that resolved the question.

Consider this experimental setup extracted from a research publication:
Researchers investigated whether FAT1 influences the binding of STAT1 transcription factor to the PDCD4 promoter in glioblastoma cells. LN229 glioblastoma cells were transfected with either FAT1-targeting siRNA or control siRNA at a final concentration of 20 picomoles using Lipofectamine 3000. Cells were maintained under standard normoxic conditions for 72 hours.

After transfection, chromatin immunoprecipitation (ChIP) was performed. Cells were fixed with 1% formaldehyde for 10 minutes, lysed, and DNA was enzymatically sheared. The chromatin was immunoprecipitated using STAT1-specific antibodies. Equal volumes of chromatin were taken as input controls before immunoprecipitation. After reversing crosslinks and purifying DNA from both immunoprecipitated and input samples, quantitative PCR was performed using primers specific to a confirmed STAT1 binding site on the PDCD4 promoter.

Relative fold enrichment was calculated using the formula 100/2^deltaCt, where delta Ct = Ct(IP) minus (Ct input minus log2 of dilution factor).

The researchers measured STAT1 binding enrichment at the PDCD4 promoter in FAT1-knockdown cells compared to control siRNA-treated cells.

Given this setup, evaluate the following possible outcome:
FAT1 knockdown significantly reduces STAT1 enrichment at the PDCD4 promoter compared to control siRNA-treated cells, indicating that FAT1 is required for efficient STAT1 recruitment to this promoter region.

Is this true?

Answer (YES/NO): YES